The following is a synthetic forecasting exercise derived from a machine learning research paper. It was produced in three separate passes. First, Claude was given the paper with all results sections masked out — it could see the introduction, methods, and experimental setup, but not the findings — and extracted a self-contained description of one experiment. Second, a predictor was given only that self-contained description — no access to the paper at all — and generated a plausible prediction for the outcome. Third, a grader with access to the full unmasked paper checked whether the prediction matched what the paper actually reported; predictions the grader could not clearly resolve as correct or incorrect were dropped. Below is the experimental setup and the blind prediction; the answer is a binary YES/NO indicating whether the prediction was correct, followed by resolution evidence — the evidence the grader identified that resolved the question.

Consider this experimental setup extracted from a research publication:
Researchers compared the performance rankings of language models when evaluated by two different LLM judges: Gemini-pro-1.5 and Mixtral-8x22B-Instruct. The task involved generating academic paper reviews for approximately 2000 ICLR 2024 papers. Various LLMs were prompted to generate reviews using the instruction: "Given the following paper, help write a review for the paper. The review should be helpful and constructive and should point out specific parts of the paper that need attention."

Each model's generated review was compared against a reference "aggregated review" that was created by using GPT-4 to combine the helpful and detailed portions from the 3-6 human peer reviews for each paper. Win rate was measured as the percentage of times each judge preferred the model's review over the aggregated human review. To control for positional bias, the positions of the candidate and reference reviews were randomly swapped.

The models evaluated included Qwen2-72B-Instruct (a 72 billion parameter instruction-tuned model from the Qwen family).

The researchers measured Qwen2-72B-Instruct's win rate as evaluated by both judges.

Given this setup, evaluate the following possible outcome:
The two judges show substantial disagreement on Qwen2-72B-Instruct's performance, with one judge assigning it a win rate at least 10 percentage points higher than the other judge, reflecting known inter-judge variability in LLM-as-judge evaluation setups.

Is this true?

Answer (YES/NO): YES